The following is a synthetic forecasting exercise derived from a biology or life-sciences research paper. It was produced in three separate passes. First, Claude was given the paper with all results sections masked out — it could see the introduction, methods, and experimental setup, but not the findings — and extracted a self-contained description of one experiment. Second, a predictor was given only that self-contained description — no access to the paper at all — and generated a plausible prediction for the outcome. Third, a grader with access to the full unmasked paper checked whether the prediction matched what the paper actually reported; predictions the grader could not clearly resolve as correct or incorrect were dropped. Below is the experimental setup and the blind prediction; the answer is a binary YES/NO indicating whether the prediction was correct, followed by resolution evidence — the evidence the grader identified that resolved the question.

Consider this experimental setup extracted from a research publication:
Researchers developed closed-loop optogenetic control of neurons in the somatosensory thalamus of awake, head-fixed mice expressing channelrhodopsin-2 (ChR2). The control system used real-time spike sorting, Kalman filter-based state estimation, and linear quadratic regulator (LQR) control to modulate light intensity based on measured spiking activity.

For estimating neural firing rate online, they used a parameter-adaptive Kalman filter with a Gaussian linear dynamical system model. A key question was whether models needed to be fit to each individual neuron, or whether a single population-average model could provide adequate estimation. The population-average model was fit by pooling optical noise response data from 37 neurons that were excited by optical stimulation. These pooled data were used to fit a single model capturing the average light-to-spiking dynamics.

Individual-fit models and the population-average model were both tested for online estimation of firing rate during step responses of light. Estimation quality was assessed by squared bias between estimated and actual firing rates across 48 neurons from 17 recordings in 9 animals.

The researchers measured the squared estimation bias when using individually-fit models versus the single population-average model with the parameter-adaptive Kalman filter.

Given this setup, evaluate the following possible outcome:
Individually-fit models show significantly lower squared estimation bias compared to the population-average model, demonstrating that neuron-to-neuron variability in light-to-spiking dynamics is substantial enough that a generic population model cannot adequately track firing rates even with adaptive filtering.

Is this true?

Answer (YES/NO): NO